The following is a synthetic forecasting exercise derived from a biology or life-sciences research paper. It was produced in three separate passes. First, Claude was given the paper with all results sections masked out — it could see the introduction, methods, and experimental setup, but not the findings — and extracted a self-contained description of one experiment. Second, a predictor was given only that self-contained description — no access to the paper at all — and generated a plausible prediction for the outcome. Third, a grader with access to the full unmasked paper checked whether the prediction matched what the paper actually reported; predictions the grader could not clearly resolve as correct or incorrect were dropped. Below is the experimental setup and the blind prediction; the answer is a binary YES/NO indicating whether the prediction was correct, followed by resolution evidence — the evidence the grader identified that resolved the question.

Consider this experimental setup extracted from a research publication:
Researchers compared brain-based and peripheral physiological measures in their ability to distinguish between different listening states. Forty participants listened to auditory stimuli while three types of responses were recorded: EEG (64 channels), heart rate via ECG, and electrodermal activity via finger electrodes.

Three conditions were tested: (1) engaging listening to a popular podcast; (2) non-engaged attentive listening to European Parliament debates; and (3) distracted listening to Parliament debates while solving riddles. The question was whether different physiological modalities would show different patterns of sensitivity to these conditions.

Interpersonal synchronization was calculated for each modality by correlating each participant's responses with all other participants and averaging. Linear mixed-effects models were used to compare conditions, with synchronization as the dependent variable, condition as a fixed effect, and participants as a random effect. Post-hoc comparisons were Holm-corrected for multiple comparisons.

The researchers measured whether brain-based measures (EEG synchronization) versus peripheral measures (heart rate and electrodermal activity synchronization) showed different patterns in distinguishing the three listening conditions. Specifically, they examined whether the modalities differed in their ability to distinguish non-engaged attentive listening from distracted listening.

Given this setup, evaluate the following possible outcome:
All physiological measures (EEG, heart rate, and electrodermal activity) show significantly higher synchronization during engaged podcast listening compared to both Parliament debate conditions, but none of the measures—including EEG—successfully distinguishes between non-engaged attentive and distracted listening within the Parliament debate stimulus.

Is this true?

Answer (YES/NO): NO